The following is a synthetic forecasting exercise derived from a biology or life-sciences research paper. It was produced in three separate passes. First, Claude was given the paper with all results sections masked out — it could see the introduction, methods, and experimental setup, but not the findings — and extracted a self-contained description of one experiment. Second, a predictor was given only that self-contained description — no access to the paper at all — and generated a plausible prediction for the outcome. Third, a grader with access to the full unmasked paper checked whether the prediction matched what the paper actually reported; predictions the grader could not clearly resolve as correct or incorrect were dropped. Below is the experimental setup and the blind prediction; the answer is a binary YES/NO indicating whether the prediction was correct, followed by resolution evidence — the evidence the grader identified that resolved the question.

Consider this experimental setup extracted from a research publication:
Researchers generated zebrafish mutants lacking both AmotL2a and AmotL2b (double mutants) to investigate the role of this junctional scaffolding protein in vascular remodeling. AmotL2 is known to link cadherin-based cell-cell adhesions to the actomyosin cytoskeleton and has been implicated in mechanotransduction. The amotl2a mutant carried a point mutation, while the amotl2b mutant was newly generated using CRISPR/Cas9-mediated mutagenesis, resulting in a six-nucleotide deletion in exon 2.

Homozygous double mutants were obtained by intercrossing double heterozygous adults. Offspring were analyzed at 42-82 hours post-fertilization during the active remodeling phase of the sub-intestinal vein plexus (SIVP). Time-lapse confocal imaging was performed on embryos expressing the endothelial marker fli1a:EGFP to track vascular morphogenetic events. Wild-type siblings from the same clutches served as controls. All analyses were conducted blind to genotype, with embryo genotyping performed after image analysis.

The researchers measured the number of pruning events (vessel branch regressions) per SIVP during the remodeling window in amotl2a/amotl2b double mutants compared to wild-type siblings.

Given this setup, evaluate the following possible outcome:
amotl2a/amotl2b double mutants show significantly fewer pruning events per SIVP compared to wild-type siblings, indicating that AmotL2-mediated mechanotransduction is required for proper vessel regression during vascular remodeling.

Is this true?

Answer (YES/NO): YES